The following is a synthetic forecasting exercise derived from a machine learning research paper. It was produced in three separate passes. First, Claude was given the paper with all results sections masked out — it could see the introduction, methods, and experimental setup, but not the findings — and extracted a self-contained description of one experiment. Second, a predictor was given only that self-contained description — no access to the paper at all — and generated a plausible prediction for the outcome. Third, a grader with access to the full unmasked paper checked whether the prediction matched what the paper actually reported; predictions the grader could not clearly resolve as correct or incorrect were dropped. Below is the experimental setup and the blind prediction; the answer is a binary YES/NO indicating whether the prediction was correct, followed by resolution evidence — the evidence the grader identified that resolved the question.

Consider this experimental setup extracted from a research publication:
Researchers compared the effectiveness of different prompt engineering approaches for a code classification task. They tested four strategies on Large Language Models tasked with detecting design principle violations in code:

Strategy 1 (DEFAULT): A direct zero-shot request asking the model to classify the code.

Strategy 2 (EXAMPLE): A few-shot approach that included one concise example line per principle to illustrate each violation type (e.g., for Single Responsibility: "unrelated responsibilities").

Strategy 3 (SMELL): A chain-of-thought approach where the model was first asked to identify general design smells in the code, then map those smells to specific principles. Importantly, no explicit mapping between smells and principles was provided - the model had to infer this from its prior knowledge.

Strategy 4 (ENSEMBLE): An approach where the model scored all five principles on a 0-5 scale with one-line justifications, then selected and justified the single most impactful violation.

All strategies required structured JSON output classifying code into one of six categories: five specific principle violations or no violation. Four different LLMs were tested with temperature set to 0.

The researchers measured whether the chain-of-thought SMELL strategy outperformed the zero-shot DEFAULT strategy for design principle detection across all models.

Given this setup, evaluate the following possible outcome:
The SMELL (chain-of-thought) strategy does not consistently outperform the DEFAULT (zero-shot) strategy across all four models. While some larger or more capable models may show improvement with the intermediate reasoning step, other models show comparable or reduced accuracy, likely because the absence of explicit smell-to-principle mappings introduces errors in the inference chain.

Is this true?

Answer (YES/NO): NO